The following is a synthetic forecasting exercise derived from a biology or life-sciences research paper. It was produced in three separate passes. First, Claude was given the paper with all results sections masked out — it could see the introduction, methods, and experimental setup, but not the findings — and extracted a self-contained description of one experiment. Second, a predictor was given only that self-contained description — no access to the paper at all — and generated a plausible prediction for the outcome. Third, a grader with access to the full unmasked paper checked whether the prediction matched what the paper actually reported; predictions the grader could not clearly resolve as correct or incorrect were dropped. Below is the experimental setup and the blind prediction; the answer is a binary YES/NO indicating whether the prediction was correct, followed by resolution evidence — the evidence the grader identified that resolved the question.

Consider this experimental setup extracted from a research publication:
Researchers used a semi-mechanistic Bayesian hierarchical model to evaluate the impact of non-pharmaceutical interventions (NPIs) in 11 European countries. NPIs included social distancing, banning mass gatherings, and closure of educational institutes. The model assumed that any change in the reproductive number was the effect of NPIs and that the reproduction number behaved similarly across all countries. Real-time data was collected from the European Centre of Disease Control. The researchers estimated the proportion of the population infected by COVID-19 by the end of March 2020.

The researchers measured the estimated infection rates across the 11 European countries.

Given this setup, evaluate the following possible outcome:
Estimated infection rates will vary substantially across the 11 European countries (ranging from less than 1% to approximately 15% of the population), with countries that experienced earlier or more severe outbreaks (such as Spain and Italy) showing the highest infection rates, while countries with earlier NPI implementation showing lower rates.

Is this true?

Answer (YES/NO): YES